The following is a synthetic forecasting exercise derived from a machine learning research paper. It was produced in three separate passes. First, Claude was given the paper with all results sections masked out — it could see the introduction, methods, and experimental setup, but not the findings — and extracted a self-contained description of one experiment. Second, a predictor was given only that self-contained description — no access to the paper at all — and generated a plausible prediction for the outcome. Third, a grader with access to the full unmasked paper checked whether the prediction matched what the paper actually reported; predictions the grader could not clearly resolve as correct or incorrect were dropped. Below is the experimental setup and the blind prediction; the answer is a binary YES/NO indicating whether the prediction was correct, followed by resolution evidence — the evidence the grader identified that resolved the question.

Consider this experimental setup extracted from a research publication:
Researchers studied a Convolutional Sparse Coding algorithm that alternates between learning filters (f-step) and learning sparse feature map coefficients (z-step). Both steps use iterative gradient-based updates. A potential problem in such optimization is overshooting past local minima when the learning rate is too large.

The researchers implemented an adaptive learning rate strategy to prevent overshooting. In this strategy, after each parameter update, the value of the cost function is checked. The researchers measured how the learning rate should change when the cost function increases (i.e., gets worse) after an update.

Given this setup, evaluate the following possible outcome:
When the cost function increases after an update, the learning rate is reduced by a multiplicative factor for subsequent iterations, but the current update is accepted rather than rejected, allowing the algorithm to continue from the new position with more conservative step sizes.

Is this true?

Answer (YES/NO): NO